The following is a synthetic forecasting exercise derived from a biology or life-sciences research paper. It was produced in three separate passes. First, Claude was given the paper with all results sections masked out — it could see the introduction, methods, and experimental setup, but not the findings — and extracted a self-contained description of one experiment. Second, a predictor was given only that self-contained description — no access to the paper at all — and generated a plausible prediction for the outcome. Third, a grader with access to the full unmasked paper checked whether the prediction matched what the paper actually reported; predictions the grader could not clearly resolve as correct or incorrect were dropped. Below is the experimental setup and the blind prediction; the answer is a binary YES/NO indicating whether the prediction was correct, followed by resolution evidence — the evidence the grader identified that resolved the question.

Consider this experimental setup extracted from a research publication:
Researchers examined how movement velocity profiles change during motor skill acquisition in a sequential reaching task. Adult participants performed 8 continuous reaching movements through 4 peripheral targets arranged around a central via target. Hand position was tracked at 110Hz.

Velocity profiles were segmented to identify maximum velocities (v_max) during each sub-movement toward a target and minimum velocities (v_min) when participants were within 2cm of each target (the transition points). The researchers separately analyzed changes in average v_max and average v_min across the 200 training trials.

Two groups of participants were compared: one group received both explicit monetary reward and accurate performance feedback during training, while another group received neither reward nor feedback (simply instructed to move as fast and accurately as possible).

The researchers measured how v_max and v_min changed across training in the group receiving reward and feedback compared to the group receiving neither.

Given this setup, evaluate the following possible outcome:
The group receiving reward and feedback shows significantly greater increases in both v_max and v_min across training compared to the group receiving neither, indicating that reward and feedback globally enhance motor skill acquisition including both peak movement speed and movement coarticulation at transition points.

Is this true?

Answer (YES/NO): YES